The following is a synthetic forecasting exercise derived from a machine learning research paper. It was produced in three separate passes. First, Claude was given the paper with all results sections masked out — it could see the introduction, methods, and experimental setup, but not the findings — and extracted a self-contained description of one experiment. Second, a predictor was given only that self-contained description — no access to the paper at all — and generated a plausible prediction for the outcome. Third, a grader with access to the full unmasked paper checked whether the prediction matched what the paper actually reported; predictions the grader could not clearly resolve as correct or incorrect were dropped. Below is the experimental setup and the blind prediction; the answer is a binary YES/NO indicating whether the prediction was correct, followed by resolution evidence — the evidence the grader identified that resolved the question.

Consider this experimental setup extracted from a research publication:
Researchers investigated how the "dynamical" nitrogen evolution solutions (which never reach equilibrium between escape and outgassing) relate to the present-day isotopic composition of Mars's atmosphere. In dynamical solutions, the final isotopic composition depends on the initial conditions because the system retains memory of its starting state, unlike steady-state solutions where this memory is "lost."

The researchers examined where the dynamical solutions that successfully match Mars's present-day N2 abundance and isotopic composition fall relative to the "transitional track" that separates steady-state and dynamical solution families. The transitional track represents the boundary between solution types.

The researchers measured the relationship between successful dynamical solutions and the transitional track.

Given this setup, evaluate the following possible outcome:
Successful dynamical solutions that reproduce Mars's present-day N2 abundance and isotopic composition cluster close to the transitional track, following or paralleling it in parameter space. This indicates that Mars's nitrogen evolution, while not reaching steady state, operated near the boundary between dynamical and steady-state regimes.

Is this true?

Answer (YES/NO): YES